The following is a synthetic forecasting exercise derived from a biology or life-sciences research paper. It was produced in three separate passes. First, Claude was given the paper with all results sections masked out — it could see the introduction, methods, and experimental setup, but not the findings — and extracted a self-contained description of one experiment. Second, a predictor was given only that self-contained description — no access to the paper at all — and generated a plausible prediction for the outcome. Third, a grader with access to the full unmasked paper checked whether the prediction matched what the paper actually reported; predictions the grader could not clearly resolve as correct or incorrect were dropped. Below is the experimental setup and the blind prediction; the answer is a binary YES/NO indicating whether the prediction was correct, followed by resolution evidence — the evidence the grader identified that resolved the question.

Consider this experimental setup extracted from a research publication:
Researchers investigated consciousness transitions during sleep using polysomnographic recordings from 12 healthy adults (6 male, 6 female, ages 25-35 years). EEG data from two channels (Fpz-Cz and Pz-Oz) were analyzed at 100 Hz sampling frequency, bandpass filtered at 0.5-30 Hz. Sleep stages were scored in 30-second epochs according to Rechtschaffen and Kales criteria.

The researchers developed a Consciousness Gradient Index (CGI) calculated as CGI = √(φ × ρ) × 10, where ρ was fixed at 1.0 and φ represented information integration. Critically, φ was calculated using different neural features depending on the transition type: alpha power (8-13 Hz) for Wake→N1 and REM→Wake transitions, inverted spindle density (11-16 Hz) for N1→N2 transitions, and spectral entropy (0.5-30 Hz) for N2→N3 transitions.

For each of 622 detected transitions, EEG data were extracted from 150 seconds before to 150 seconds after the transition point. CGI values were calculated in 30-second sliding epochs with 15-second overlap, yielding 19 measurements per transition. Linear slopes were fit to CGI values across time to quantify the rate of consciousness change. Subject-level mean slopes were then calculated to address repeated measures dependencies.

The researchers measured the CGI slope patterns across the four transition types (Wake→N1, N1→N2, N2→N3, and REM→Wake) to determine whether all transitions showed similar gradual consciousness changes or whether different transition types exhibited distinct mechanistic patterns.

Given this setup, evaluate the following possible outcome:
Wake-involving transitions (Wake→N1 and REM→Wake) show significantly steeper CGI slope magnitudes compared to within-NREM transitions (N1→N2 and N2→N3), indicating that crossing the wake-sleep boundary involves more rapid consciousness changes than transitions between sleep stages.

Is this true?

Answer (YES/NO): NO